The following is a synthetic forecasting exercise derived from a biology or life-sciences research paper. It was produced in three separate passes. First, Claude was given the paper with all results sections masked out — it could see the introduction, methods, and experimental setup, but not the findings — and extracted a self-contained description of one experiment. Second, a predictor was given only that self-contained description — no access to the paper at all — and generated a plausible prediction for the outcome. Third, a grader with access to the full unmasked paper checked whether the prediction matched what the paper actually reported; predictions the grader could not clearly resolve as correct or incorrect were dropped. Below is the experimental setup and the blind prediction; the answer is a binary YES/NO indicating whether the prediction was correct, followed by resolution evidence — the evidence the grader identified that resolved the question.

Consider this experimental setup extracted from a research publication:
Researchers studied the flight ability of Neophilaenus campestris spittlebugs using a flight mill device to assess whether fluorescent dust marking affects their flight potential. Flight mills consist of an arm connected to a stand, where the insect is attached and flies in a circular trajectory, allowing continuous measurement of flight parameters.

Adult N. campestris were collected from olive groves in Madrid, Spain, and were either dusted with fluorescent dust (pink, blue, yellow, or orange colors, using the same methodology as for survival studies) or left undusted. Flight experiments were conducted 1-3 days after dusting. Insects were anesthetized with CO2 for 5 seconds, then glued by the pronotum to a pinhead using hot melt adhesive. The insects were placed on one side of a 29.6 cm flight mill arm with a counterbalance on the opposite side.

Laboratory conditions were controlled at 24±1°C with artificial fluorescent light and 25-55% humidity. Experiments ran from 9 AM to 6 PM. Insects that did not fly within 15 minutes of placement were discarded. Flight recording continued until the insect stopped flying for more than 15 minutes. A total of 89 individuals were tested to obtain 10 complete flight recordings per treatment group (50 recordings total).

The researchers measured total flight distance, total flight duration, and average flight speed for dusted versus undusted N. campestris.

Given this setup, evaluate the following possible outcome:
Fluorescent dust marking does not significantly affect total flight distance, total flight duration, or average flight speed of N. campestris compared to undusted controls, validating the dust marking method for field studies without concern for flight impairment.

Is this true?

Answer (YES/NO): YES